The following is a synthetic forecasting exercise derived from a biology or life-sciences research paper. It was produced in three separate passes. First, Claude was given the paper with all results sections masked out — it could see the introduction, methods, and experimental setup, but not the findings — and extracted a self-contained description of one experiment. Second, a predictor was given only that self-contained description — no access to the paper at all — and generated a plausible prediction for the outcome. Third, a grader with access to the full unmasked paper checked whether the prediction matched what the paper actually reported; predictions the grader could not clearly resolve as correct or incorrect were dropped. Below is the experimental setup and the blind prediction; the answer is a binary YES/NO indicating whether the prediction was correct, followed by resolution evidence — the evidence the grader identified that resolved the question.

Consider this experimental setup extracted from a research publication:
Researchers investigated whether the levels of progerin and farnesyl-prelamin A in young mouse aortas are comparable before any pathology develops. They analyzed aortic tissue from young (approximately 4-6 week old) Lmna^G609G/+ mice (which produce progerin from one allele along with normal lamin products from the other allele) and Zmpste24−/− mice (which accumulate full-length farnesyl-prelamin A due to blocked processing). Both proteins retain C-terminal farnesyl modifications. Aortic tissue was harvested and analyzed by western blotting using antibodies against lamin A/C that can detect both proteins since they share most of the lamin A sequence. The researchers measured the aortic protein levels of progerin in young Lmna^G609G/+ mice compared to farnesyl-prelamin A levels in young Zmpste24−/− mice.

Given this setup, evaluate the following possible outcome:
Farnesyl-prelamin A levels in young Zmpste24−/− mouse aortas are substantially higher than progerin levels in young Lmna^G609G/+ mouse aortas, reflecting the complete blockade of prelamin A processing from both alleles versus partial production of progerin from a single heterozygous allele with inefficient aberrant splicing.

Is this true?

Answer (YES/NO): NO